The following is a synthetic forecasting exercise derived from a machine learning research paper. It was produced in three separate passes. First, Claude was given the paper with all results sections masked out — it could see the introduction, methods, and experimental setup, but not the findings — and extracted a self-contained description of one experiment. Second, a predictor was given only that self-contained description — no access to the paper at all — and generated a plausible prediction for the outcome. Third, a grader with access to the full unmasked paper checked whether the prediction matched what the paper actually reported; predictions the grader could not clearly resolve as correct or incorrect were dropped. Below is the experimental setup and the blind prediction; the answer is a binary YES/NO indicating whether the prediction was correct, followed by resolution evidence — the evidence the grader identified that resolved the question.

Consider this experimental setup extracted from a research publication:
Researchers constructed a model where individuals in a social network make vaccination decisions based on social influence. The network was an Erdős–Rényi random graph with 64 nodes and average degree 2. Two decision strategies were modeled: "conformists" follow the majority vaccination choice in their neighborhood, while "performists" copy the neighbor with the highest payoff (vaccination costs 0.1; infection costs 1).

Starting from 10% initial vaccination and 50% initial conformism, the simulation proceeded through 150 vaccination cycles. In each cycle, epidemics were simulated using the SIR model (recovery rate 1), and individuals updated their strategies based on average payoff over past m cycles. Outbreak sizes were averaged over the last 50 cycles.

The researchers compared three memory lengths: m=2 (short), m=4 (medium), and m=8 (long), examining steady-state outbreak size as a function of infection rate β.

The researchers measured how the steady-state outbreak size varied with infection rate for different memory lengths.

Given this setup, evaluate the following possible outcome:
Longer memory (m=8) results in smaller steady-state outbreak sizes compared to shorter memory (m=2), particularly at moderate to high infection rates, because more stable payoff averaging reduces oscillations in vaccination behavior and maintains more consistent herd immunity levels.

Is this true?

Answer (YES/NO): YES